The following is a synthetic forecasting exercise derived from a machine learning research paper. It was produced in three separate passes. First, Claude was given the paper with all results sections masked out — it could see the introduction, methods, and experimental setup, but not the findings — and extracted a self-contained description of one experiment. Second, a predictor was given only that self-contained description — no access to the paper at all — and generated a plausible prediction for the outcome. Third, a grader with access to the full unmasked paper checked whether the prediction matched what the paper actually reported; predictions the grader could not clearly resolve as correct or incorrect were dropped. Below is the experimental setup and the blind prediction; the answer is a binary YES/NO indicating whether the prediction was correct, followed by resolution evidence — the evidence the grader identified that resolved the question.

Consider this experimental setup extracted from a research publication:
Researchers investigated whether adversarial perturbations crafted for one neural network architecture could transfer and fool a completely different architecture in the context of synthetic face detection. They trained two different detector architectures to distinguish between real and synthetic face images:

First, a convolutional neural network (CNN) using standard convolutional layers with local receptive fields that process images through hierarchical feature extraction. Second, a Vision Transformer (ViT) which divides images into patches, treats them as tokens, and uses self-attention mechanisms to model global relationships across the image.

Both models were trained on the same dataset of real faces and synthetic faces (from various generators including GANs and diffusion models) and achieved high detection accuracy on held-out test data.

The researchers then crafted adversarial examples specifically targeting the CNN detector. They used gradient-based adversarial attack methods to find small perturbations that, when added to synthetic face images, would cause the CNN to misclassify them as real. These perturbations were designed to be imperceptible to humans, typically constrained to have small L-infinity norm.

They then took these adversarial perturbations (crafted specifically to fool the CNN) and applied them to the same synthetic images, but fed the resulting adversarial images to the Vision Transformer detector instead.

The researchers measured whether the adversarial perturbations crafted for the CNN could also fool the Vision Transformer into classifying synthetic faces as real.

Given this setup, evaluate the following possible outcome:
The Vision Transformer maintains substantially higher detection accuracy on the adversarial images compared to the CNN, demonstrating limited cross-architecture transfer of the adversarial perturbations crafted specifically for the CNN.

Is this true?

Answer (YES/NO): YES